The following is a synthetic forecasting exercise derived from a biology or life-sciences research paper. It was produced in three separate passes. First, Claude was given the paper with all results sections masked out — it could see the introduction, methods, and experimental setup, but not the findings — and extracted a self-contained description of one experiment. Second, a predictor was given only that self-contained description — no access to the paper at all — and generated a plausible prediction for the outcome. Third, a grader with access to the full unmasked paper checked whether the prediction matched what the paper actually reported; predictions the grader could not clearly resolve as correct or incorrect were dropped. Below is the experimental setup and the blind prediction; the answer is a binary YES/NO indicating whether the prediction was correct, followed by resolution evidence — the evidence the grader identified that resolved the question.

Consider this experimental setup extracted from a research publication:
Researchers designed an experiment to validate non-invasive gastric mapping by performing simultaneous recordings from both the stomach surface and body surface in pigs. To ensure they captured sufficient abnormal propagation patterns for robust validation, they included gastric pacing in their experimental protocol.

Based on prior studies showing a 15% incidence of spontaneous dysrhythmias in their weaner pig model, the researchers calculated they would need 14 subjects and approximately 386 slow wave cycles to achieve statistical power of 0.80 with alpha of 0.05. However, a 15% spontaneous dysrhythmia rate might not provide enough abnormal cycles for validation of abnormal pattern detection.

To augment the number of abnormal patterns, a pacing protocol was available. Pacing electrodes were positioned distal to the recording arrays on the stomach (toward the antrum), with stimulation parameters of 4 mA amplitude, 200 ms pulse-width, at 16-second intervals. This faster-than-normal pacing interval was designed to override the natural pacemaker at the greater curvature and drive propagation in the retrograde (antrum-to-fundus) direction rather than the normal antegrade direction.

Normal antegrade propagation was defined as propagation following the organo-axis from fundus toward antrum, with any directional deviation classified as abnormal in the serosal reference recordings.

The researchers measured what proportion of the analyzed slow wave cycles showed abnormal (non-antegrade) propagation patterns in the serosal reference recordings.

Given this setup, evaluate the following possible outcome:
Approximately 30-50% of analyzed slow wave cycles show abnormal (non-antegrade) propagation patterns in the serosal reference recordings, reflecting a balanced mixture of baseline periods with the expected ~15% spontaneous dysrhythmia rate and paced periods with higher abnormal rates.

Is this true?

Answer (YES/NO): NO